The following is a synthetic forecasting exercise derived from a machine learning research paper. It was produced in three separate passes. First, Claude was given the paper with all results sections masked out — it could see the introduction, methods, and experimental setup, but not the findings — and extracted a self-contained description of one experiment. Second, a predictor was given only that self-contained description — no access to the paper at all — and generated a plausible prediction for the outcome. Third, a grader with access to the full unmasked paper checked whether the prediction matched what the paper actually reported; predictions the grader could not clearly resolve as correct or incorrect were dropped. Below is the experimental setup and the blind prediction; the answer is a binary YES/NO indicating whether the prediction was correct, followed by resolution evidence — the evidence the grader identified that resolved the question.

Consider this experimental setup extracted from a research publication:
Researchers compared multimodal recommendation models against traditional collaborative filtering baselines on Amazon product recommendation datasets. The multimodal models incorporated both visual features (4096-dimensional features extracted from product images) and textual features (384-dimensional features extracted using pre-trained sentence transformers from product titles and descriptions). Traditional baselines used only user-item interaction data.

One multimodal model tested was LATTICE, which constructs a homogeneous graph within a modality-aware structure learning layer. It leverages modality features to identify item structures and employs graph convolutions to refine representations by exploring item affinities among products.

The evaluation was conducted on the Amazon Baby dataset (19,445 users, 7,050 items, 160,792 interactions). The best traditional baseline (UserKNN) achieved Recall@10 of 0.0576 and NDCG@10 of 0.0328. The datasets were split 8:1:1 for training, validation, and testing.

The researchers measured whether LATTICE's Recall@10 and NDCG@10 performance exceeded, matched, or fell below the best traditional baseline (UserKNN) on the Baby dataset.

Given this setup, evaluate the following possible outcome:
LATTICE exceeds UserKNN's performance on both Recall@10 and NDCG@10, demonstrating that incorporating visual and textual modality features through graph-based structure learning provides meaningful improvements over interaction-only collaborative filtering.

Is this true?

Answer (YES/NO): NO